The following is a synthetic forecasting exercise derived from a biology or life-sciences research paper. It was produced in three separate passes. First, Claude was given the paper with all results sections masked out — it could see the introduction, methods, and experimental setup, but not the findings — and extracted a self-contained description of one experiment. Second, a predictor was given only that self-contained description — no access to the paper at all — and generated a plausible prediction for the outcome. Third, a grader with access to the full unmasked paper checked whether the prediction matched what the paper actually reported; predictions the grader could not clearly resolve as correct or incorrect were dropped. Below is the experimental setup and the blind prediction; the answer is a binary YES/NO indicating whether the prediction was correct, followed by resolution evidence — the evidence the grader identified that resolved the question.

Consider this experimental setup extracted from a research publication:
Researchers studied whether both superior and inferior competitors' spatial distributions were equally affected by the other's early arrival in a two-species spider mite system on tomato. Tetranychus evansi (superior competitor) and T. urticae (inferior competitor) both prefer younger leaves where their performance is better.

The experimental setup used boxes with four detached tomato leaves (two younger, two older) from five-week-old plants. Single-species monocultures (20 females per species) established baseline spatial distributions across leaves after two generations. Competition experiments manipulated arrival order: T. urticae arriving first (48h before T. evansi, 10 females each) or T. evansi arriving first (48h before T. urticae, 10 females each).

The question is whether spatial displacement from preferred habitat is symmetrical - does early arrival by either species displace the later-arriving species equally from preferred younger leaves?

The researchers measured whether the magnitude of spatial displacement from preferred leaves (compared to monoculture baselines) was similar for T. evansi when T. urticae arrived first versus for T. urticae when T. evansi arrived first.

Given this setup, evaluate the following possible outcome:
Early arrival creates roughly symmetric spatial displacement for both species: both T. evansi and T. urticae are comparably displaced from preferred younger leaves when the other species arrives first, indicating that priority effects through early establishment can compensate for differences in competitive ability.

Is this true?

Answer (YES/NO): NO